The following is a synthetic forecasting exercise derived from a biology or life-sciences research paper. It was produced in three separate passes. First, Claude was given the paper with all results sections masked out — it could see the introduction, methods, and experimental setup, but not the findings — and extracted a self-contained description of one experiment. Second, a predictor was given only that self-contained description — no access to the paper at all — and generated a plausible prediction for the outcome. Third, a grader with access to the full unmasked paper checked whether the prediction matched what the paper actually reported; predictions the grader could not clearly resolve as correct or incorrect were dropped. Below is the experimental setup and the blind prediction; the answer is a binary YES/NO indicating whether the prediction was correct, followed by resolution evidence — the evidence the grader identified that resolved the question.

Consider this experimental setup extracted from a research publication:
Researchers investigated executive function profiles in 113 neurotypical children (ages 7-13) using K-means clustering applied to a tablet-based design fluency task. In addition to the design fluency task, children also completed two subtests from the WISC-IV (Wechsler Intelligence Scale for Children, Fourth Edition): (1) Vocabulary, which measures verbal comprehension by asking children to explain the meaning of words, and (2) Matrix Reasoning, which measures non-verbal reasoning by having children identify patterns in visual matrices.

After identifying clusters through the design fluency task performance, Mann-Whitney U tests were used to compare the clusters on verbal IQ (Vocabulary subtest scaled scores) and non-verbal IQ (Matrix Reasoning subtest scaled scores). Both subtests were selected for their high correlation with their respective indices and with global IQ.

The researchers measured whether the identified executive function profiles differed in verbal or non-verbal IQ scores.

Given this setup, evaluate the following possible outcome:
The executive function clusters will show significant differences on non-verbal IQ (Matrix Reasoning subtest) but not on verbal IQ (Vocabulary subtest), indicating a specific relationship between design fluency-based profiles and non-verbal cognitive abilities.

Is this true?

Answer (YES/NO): NO